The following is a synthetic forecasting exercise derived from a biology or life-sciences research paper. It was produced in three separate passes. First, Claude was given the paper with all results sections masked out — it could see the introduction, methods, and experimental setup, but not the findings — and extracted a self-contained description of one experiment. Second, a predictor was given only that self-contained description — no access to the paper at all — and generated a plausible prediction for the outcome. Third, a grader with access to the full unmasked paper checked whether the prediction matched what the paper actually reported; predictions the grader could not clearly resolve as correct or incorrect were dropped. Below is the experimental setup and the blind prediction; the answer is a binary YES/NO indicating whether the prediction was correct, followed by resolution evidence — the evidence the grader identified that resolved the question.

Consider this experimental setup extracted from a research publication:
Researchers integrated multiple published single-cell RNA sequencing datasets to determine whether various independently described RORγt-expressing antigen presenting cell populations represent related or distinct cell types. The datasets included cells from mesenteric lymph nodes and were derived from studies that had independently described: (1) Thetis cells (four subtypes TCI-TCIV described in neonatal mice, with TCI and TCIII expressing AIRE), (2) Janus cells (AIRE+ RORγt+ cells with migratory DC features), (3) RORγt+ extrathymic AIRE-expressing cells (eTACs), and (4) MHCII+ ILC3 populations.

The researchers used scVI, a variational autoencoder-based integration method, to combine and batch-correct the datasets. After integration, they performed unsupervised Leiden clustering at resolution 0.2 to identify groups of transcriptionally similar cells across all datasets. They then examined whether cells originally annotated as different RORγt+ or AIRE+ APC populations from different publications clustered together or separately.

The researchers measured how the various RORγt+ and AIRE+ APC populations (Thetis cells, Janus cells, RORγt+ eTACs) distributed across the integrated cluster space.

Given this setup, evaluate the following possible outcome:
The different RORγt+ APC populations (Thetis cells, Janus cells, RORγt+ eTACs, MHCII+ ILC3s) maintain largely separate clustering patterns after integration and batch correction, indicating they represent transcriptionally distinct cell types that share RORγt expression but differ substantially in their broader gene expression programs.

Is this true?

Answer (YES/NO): NO